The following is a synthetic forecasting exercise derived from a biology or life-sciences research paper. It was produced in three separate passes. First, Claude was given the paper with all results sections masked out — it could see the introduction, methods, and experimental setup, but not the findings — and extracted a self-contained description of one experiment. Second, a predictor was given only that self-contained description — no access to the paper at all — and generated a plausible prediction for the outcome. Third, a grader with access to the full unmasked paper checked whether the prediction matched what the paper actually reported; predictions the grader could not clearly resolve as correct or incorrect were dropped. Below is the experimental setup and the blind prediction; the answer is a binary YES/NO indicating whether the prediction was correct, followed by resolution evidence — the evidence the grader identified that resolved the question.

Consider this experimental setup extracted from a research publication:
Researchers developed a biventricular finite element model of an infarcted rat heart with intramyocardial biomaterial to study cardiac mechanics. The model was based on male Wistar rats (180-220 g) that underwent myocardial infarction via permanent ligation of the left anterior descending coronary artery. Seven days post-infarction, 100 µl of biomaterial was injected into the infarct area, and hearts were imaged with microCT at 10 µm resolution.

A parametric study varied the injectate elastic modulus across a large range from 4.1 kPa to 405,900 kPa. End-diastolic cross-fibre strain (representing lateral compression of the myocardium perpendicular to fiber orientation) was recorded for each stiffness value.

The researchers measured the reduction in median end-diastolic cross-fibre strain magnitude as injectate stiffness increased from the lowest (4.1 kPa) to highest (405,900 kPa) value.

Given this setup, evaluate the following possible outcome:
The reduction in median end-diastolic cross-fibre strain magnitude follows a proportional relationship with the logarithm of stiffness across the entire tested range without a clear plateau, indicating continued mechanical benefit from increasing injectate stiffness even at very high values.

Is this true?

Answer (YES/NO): NO